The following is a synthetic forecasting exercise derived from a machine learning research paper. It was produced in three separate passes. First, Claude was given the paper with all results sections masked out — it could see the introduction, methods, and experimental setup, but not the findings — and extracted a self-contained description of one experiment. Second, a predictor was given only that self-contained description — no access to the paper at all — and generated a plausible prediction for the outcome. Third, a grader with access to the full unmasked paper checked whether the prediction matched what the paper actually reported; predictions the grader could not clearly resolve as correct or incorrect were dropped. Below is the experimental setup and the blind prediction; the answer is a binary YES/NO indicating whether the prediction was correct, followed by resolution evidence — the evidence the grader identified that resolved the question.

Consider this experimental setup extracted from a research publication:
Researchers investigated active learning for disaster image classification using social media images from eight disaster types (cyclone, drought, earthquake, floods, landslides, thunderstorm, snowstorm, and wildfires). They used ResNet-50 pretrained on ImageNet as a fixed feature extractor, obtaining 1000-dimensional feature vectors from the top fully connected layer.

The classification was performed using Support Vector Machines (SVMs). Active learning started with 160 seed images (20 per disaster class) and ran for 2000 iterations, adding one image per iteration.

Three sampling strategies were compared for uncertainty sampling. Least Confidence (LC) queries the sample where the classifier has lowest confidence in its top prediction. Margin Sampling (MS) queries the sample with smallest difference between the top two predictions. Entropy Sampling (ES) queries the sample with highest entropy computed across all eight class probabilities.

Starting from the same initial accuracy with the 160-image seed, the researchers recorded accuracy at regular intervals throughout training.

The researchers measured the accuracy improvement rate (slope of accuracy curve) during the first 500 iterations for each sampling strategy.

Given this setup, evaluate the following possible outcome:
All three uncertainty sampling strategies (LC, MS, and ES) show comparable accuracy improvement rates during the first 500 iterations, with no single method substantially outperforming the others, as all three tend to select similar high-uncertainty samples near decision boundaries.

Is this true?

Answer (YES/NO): NO